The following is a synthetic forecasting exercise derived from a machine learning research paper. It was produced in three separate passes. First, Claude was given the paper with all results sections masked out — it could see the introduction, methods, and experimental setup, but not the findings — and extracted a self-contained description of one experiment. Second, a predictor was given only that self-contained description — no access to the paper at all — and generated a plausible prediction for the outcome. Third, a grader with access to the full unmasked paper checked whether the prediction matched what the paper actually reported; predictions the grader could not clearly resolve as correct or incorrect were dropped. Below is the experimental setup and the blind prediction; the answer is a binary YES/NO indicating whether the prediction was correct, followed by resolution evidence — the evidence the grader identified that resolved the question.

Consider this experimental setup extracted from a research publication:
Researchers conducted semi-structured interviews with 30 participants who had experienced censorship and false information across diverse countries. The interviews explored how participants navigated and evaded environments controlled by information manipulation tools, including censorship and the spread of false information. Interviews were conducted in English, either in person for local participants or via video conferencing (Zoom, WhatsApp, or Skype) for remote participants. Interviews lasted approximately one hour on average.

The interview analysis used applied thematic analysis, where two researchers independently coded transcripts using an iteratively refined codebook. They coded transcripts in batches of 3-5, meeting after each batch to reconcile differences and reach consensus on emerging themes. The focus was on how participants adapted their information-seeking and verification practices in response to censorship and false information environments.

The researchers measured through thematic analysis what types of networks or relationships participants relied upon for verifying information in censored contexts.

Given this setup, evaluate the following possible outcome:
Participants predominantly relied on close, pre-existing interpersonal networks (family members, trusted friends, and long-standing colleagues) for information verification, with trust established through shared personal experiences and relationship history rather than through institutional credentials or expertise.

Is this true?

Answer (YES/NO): YES